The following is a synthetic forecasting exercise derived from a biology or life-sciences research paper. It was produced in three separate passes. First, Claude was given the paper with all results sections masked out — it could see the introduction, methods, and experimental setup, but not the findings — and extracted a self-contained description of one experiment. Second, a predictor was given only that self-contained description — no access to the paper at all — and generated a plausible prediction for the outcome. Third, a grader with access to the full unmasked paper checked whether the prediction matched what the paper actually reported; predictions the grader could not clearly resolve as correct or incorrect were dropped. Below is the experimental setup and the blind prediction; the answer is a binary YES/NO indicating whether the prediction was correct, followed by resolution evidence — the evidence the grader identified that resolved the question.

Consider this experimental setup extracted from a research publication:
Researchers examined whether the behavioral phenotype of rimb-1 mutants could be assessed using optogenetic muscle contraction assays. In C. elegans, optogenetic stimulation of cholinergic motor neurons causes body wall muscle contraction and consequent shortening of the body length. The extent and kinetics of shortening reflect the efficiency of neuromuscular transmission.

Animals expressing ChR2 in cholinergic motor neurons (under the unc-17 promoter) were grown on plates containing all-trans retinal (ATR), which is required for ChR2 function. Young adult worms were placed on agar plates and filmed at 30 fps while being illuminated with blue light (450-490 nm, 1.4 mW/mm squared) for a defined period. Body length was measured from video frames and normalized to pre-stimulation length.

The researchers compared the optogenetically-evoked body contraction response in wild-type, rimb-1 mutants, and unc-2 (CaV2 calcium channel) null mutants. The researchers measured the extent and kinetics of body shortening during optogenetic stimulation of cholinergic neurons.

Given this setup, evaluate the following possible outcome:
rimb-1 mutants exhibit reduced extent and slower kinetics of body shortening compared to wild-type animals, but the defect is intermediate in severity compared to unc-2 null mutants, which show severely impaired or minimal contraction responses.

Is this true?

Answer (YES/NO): NO